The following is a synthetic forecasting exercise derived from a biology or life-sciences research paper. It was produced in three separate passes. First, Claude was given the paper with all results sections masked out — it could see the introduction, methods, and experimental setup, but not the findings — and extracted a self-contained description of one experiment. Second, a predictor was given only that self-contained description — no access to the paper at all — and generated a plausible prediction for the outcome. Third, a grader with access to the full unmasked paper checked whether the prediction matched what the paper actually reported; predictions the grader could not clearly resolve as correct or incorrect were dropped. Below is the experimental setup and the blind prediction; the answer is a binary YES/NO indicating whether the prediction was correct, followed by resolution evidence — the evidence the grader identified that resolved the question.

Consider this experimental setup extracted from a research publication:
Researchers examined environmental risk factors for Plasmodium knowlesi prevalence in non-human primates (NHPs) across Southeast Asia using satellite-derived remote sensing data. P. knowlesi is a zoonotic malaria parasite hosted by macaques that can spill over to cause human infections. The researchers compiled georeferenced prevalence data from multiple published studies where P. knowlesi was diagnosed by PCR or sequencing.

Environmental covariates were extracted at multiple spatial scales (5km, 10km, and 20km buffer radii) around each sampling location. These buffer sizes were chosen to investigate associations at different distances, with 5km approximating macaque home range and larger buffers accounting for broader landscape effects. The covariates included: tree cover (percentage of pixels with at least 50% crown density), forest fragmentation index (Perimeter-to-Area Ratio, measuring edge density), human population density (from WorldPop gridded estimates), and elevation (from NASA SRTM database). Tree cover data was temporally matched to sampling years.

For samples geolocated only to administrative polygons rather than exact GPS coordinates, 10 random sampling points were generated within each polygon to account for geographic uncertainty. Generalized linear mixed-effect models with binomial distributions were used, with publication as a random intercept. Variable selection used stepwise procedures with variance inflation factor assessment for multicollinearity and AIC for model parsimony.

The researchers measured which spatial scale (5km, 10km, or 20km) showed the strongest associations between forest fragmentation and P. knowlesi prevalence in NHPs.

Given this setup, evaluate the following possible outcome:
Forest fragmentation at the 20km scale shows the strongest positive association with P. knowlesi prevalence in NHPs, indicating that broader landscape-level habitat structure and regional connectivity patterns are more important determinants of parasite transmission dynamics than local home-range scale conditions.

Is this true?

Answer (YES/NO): NO